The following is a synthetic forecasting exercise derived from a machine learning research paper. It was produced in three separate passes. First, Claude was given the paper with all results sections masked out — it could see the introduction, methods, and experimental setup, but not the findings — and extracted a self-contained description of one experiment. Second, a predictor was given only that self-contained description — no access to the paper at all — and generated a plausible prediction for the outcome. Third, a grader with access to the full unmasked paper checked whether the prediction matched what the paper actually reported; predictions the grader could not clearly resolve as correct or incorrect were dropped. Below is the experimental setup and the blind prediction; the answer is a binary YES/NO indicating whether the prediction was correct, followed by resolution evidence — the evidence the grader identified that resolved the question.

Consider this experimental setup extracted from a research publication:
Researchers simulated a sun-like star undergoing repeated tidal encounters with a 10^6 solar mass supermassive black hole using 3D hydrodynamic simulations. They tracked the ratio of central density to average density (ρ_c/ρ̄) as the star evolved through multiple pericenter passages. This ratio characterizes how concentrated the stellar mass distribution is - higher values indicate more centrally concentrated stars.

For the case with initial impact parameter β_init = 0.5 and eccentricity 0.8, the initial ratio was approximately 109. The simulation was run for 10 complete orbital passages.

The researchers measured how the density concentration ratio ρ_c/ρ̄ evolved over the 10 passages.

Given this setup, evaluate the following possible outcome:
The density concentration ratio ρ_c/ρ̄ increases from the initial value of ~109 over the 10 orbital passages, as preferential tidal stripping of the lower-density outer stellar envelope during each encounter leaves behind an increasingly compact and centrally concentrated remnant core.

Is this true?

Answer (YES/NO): NO